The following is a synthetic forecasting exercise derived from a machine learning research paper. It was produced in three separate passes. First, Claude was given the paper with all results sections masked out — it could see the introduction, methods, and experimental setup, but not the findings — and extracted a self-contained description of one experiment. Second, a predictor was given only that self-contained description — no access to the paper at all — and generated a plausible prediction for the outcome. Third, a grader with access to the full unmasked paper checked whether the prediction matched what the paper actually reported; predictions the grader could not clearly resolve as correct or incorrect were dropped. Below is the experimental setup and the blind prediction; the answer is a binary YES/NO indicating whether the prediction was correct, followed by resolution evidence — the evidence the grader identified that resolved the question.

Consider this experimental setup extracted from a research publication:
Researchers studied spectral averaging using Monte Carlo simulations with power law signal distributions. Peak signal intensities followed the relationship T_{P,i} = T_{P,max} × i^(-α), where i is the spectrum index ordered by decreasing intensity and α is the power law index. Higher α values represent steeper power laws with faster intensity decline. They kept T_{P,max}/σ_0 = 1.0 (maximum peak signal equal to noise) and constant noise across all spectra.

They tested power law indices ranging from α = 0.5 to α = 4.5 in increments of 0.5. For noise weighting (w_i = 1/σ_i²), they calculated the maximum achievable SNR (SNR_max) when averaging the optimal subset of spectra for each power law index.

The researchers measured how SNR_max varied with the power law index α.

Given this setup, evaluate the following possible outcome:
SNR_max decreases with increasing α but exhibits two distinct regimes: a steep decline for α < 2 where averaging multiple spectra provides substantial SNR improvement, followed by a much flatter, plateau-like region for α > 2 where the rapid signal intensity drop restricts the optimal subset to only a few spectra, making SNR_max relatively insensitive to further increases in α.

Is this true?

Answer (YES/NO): NO